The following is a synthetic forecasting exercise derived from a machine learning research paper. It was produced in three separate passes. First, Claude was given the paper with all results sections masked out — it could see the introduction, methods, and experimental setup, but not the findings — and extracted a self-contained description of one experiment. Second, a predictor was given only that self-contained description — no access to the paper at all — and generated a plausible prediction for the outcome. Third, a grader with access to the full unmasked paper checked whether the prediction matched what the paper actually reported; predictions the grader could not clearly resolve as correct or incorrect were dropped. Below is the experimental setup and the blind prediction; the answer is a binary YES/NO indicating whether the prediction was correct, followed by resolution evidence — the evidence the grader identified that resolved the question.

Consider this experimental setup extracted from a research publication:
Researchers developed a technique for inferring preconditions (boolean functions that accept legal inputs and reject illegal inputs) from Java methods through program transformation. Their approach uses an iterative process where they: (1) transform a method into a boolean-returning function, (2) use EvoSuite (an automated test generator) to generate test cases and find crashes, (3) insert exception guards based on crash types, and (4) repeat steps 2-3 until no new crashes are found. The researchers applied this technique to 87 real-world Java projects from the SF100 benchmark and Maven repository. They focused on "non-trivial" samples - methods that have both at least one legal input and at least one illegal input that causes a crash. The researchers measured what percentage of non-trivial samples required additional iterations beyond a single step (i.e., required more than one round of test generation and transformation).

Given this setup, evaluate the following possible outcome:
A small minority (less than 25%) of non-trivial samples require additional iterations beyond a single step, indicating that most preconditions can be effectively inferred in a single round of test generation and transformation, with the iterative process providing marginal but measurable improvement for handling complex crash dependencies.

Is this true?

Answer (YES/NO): NO